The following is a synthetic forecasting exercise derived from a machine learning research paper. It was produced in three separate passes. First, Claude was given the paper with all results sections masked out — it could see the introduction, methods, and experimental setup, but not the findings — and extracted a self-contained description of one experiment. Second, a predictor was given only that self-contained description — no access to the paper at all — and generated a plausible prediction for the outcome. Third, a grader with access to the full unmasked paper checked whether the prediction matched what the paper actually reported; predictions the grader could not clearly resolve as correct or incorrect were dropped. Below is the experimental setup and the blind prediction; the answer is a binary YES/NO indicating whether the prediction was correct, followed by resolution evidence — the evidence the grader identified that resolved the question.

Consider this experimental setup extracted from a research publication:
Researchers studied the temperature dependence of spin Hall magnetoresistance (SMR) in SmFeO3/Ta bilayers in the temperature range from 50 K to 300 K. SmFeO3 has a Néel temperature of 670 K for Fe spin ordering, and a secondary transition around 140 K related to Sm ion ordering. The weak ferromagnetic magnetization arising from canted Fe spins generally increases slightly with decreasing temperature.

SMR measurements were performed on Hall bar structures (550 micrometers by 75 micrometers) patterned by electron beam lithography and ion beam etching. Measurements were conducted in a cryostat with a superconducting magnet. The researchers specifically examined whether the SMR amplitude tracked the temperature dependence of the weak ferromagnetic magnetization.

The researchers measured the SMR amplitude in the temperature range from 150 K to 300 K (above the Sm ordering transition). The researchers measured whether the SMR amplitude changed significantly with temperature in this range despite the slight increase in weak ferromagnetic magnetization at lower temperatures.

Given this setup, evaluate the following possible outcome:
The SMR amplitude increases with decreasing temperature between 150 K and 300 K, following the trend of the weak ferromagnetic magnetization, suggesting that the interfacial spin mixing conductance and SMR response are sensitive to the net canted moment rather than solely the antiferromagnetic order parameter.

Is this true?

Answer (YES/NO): NO